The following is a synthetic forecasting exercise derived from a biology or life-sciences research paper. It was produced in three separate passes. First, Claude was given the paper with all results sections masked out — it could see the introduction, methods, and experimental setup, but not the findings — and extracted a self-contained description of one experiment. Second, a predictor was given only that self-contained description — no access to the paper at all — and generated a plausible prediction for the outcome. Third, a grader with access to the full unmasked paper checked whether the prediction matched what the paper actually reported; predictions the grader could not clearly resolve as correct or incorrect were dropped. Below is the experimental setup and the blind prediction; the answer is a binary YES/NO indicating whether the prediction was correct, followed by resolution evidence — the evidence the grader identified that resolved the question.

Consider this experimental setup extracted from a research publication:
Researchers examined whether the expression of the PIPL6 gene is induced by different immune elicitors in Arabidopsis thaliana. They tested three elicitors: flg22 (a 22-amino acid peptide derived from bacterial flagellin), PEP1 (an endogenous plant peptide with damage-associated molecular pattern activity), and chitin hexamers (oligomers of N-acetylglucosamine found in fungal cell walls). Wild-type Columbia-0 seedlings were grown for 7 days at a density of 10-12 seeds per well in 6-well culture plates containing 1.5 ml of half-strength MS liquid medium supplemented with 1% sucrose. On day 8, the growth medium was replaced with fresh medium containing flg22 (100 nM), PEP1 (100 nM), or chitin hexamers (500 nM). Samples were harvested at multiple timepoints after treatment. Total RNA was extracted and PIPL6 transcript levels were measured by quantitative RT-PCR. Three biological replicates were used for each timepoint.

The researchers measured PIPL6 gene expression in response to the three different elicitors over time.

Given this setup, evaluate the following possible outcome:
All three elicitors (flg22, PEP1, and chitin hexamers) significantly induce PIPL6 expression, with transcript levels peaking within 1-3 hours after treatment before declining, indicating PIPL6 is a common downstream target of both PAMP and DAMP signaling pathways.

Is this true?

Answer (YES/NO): NO